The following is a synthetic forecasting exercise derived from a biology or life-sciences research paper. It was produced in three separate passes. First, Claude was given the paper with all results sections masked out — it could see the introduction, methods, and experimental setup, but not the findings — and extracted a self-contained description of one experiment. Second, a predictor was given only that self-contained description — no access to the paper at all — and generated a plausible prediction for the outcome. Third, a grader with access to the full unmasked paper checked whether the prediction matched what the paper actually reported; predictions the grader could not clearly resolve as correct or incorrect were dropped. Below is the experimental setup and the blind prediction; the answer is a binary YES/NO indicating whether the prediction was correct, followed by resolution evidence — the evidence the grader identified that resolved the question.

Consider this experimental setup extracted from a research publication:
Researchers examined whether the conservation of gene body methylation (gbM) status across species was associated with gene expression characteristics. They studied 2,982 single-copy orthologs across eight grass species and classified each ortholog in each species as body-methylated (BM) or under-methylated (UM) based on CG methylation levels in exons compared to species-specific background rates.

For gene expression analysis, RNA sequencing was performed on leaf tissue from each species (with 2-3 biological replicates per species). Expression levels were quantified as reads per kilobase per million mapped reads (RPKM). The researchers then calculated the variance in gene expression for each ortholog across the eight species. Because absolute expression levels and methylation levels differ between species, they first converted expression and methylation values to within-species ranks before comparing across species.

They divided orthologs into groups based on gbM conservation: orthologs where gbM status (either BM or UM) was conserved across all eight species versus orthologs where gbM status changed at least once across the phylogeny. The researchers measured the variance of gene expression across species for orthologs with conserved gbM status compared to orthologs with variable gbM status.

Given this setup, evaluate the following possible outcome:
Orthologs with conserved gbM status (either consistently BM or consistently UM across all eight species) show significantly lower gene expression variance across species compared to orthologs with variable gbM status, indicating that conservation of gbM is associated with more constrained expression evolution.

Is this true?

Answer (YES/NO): NO